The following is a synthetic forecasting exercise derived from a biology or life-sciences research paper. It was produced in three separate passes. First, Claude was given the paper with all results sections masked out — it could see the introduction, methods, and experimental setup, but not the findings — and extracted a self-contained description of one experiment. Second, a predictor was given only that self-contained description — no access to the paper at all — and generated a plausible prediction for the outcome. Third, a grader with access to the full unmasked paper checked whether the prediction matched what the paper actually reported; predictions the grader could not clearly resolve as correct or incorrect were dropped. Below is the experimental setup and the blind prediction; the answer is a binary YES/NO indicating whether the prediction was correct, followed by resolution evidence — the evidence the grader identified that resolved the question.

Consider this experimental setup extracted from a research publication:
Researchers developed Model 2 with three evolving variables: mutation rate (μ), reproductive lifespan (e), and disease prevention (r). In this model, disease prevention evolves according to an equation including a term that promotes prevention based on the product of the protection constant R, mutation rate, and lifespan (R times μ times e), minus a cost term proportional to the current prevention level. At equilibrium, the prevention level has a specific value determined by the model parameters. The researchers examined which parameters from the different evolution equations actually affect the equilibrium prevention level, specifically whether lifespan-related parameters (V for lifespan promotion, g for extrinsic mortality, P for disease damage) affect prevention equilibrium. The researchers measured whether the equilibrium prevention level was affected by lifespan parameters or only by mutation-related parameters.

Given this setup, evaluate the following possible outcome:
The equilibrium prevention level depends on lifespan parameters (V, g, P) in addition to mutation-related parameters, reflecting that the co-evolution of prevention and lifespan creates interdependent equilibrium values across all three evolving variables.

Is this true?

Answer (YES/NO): NO